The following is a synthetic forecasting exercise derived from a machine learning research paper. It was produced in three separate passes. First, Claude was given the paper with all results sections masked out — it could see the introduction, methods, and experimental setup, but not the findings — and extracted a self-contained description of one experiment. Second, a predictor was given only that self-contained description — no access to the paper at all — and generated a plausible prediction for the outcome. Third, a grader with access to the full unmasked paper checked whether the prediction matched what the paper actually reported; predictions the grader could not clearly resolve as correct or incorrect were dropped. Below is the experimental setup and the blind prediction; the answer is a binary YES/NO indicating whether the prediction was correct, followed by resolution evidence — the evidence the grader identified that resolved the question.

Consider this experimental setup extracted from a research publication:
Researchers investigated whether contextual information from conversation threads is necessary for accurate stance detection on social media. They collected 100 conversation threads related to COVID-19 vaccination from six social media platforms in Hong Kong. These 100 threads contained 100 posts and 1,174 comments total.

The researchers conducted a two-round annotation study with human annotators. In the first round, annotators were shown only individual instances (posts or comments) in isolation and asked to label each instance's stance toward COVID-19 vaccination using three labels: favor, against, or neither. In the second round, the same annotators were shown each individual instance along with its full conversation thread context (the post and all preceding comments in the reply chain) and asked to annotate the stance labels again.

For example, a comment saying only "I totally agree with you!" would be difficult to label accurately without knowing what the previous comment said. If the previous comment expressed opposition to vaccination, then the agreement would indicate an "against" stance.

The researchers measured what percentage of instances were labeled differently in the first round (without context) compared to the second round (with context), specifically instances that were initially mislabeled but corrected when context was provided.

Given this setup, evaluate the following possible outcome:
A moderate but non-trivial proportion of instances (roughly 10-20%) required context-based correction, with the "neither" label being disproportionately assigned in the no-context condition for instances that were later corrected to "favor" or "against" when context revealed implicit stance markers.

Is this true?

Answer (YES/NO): NO